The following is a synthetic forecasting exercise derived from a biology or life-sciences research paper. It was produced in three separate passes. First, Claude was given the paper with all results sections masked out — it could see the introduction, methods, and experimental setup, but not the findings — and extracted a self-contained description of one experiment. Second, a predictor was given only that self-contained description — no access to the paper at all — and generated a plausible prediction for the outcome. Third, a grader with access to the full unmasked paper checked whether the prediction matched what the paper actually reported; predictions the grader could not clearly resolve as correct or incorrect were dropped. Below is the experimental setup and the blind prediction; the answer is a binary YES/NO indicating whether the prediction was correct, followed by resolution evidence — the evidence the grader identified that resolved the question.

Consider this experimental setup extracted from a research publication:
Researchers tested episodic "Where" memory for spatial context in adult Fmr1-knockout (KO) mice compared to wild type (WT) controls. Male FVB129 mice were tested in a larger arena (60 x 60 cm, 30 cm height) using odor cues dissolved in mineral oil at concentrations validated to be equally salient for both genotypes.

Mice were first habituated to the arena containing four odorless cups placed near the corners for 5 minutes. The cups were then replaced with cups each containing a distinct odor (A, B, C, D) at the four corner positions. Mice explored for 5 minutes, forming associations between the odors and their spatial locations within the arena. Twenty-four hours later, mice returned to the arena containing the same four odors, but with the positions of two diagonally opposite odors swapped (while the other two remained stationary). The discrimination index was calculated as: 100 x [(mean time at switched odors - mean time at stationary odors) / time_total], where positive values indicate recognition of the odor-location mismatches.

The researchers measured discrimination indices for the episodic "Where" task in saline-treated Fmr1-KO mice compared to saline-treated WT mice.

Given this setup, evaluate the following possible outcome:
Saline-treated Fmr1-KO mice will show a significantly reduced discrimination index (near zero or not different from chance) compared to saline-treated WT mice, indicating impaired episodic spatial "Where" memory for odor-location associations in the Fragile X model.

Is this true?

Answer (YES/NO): YES